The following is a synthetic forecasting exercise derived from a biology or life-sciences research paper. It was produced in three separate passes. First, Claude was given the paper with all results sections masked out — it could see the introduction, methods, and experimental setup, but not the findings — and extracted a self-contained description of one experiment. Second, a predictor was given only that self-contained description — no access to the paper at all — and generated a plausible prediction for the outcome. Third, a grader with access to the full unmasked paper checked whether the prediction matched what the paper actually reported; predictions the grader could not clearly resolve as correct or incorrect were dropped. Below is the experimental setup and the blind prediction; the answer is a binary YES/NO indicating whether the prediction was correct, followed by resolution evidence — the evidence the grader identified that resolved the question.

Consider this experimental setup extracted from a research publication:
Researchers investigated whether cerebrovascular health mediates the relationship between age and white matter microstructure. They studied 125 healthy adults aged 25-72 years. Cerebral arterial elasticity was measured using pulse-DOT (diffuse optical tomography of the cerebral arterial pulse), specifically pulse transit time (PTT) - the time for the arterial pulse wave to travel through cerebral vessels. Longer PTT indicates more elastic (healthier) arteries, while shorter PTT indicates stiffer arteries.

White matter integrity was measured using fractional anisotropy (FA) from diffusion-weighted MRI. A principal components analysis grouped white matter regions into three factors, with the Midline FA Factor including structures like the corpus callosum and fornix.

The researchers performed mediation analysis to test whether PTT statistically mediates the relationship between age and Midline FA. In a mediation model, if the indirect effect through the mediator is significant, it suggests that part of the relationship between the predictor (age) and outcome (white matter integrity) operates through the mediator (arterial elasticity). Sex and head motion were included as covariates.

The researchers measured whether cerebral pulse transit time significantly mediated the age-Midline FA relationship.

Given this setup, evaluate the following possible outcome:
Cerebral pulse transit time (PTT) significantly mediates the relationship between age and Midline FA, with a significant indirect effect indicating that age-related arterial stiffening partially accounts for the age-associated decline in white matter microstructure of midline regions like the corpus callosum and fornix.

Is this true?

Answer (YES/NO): YES